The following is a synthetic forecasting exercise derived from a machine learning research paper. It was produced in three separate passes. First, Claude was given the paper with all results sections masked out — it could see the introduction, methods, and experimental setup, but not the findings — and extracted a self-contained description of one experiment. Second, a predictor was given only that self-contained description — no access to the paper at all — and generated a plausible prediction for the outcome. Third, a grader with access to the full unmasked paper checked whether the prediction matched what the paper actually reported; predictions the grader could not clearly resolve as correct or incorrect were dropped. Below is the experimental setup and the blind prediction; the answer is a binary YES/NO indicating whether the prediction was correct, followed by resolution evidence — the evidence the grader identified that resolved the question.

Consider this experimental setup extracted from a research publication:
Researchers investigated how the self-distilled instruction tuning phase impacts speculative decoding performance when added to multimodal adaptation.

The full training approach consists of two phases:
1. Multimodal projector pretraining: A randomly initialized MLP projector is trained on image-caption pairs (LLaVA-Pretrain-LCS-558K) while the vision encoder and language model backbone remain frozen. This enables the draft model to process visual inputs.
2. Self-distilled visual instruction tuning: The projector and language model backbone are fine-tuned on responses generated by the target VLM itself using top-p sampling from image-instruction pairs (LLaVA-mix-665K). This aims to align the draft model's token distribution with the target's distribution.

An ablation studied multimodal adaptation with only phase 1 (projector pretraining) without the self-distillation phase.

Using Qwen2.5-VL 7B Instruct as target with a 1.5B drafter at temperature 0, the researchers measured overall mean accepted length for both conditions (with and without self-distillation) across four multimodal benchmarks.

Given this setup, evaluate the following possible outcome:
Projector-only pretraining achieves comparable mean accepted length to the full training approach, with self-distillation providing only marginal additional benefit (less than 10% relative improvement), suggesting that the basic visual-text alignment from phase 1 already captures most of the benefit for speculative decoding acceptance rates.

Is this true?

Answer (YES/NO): NO